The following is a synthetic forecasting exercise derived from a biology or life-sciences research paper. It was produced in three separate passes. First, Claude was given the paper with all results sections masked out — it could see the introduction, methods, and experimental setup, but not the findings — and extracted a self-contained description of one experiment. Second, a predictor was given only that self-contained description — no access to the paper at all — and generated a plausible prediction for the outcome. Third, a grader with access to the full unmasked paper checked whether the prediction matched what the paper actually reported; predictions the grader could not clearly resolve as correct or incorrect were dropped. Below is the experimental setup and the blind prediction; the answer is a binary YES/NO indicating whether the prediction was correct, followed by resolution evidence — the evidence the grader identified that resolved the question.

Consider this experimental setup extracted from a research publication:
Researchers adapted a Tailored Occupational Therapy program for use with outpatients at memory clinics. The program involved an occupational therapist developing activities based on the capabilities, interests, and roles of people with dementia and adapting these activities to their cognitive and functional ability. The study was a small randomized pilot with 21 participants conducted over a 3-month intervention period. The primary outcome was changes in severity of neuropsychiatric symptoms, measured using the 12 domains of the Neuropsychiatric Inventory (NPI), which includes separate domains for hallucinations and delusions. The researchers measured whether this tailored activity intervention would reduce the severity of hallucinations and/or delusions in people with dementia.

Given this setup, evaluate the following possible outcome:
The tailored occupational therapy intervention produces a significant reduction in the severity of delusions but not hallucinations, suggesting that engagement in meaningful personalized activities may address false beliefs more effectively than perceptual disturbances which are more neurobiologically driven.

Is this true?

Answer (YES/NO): NO